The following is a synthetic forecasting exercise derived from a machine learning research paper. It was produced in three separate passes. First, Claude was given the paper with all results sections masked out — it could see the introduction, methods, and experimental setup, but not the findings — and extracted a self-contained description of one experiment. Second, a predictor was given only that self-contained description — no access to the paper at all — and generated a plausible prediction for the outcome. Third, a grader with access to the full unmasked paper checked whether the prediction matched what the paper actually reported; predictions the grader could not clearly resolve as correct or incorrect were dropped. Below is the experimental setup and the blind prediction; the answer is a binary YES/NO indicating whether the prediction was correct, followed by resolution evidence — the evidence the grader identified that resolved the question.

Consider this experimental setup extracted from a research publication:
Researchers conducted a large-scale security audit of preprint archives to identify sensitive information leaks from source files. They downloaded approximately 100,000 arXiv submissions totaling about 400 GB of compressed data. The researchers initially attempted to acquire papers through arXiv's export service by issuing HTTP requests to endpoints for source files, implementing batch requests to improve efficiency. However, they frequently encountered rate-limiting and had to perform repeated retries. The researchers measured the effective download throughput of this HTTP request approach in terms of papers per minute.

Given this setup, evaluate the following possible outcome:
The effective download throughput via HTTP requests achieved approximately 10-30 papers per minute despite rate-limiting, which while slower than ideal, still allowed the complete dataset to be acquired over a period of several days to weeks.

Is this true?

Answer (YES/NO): NO